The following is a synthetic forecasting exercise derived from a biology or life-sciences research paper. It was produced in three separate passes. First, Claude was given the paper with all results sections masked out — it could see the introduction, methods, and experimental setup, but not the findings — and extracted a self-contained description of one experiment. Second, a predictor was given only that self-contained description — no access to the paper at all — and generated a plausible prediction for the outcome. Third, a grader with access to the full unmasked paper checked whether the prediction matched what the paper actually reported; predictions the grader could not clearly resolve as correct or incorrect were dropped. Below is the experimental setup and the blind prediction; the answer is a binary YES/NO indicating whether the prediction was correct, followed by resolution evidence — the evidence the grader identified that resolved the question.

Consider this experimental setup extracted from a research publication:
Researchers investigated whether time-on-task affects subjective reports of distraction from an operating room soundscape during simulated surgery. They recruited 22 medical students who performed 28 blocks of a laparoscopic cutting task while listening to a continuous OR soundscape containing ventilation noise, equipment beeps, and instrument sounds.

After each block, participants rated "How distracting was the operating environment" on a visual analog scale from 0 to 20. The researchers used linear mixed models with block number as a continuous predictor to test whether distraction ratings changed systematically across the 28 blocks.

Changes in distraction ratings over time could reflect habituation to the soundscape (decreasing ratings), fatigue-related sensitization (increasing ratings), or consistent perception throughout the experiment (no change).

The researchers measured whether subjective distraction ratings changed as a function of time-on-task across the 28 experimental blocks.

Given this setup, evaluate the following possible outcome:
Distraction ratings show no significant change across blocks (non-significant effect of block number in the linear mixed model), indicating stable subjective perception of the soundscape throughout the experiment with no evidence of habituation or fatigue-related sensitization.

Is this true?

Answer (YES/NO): YES